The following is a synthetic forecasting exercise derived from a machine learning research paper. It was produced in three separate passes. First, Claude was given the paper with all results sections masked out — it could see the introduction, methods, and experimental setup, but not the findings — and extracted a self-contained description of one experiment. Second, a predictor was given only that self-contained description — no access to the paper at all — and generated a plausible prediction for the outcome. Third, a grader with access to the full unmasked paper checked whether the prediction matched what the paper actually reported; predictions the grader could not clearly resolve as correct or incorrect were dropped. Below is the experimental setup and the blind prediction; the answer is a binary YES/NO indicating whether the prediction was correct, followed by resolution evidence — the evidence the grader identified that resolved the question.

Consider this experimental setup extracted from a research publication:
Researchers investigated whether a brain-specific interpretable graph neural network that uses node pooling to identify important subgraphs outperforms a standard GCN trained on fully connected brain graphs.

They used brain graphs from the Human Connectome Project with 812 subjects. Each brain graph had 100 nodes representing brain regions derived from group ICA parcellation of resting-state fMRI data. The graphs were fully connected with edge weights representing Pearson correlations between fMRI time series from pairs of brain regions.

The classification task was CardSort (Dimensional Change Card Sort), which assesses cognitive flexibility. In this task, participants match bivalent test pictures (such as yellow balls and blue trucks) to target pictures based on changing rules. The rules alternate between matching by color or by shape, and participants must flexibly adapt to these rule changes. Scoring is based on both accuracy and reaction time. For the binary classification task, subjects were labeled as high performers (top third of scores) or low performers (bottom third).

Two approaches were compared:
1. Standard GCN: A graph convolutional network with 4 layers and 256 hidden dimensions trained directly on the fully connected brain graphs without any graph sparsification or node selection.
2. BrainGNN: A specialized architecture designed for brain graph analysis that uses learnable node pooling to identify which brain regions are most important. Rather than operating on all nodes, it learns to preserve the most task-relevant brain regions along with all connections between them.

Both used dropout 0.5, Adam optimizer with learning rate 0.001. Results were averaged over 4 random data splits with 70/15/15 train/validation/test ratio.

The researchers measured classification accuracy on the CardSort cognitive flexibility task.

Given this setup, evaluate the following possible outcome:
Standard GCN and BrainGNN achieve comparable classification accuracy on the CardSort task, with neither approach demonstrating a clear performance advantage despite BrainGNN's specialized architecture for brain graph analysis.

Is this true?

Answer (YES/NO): NO